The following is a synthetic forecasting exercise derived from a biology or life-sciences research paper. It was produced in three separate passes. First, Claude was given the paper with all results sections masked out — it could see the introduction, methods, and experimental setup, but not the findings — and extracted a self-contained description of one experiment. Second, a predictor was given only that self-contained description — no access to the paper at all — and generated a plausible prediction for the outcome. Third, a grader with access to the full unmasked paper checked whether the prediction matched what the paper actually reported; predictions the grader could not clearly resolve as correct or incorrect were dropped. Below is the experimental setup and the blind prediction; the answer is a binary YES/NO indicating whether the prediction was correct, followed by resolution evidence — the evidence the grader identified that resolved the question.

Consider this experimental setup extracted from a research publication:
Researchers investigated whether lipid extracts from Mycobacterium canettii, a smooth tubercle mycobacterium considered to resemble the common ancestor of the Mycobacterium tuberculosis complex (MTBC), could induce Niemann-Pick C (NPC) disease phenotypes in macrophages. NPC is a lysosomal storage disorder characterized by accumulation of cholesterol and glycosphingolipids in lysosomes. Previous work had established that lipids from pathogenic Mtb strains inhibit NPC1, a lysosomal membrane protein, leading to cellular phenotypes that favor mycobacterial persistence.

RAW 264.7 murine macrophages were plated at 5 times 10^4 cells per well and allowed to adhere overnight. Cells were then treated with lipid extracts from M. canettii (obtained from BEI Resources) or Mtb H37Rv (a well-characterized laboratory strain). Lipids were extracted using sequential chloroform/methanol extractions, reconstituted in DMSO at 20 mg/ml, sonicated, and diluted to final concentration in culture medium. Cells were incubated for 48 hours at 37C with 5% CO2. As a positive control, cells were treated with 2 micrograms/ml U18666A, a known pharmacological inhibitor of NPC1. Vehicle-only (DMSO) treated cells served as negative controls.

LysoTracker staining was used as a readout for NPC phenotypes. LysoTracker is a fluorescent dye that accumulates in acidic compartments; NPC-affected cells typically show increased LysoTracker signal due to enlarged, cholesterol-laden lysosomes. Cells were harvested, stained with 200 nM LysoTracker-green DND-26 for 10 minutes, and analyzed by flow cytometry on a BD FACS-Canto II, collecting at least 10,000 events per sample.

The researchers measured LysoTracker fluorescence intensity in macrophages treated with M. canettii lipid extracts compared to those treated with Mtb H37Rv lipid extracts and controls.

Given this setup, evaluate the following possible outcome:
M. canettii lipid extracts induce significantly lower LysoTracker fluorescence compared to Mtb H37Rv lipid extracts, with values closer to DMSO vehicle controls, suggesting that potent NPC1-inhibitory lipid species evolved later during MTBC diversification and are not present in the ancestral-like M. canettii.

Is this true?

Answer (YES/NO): YES